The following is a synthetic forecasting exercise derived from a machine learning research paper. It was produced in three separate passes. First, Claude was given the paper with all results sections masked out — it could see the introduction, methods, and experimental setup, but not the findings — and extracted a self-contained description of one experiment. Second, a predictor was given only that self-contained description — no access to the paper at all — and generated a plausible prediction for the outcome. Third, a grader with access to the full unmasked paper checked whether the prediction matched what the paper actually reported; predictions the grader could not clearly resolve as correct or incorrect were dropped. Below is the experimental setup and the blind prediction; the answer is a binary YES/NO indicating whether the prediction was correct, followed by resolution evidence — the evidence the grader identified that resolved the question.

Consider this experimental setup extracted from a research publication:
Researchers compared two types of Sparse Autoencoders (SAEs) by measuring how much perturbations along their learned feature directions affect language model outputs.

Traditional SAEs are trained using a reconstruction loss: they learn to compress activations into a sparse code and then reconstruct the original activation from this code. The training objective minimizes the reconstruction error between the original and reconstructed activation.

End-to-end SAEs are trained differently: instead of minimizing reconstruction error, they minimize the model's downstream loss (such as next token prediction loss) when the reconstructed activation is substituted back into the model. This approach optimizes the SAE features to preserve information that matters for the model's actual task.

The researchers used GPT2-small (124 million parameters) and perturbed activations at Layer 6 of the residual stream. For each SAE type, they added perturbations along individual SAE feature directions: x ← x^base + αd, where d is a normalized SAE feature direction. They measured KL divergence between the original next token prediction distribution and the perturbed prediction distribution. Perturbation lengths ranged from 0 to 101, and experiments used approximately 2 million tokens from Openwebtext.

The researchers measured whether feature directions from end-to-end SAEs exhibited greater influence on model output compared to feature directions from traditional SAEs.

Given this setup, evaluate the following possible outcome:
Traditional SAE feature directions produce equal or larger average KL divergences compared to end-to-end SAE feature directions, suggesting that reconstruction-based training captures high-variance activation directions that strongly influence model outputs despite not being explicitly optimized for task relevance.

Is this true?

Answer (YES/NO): YES